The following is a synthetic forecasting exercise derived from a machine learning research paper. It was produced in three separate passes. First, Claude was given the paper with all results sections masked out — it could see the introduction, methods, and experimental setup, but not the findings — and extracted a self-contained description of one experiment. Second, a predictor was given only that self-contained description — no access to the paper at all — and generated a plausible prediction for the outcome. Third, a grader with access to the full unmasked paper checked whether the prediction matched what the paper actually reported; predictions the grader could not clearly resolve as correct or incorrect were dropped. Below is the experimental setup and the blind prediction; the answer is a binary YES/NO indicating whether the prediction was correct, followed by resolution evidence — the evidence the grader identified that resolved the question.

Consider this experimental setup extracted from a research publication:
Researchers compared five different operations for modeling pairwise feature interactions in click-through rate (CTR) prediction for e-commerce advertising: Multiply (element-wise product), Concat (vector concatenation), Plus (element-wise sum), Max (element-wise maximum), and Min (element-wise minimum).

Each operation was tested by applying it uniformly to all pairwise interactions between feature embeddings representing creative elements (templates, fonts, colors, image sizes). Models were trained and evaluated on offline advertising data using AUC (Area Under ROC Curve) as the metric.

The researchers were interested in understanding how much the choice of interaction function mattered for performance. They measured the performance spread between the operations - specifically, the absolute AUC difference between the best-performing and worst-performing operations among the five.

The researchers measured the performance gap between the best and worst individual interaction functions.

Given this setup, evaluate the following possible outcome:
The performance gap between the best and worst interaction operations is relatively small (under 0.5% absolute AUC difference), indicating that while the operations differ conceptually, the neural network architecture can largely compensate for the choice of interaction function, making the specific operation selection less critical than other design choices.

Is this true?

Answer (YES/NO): NO